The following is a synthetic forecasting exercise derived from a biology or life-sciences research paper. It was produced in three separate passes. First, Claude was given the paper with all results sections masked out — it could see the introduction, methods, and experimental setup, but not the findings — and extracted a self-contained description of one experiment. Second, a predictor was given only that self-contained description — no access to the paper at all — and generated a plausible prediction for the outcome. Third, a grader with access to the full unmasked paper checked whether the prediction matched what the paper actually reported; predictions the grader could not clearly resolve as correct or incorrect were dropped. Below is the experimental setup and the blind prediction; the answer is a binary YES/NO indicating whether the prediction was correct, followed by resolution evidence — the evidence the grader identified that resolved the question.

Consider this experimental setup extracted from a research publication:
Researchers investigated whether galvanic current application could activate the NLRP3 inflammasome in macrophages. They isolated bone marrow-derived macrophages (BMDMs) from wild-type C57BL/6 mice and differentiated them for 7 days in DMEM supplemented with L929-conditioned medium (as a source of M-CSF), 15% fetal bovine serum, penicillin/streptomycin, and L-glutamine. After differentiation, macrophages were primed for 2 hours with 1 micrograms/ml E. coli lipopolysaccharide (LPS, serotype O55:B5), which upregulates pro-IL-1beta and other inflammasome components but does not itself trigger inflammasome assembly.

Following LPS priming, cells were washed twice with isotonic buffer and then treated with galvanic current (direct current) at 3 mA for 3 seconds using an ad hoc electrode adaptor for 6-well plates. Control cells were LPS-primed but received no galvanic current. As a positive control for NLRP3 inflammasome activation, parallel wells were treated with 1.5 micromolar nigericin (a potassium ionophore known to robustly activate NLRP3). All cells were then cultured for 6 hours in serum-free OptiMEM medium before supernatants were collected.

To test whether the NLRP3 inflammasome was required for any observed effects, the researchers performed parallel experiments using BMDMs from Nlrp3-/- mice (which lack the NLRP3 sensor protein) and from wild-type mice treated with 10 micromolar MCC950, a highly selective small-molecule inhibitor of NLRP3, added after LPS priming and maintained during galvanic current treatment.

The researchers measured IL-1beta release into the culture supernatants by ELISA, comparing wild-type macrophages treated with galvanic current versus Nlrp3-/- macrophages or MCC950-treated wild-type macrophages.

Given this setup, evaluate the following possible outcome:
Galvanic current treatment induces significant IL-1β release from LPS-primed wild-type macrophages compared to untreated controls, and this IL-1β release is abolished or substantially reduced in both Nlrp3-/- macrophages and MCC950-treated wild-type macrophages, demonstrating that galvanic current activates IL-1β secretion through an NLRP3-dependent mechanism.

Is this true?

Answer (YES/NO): YES